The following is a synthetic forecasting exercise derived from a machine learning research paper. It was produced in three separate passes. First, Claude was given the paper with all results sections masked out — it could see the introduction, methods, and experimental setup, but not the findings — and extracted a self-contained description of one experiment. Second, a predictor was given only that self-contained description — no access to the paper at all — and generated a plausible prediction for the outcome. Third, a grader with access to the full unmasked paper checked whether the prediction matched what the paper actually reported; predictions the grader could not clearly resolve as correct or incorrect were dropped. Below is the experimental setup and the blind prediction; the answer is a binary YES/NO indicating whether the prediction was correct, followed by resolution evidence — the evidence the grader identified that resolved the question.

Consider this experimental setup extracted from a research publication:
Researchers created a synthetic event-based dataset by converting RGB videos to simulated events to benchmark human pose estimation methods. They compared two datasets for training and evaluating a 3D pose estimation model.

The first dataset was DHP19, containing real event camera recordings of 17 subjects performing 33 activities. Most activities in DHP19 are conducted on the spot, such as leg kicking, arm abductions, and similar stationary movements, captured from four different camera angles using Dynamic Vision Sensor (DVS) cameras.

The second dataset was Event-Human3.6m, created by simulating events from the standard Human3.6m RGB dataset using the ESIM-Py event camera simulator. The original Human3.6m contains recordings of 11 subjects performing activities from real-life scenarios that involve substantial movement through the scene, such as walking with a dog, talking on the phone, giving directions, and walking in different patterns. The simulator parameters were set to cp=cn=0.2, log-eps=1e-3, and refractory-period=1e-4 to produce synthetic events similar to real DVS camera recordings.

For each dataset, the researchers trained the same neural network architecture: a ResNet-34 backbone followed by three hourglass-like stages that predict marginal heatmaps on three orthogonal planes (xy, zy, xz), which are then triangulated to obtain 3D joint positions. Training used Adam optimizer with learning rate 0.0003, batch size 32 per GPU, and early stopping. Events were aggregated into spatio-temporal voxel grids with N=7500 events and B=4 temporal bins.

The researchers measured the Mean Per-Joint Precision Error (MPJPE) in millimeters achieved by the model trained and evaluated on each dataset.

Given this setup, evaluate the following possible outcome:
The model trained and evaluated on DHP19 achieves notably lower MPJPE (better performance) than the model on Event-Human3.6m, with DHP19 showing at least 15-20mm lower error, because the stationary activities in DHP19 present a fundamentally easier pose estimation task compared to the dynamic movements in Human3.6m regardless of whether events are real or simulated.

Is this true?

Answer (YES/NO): YES